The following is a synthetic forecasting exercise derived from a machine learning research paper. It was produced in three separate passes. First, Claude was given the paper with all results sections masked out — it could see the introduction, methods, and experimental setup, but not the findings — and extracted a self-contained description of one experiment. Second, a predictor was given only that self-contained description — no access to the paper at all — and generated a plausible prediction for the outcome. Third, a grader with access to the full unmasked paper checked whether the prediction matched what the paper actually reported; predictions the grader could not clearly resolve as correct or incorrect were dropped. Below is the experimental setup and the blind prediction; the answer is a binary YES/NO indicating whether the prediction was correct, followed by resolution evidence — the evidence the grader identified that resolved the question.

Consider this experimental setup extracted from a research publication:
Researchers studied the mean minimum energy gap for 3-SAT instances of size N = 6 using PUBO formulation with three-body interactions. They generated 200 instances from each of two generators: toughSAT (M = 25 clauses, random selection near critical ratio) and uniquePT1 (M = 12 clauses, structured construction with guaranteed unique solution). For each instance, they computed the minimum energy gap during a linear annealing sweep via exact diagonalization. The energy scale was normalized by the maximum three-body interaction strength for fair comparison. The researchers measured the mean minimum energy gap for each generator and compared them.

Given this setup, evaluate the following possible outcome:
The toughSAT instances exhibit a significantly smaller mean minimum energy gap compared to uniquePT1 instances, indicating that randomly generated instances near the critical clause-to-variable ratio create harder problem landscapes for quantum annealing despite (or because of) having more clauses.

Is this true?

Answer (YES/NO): NO